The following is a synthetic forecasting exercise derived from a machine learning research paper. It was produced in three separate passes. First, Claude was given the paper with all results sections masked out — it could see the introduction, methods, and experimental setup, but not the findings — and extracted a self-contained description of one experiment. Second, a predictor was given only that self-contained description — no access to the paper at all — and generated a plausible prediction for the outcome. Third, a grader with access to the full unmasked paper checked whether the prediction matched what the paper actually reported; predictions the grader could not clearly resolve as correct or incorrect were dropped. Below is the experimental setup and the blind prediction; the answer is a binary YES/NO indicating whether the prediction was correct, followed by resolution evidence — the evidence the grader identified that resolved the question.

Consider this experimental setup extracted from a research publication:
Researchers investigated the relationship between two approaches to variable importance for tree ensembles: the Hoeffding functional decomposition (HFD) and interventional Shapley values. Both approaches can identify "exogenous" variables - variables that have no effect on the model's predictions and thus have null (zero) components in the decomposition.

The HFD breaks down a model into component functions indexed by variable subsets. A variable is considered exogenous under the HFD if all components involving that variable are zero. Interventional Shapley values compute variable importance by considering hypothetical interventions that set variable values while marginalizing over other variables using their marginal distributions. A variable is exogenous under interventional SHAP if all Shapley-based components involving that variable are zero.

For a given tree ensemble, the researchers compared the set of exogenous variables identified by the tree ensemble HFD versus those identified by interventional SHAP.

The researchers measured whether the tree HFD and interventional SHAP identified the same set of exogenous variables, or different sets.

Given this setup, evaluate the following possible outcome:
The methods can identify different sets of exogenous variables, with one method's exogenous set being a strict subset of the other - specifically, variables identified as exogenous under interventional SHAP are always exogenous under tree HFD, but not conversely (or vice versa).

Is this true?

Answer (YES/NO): NO